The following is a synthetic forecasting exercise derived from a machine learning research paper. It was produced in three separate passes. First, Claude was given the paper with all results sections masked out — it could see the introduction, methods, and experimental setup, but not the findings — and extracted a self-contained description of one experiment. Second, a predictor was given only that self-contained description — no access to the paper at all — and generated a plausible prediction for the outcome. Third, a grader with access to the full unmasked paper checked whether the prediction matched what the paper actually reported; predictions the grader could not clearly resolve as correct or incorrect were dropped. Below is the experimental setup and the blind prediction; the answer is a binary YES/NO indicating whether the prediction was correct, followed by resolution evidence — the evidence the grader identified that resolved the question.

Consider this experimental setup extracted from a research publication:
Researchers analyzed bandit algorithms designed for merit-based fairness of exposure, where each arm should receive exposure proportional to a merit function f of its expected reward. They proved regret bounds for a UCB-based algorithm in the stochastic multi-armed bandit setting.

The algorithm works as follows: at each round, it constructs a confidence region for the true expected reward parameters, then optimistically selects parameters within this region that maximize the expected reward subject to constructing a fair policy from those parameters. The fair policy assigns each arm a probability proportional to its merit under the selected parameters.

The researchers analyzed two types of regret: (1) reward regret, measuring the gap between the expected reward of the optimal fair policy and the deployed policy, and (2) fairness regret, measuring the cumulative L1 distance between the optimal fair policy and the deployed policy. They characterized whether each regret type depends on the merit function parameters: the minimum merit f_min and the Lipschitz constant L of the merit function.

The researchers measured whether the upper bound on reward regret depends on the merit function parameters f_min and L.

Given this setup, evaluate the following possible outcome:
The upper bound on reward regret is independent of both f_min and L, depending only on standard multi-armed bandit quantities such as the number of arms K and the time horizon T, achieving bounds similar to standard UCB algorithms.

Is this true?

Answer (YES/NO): YES